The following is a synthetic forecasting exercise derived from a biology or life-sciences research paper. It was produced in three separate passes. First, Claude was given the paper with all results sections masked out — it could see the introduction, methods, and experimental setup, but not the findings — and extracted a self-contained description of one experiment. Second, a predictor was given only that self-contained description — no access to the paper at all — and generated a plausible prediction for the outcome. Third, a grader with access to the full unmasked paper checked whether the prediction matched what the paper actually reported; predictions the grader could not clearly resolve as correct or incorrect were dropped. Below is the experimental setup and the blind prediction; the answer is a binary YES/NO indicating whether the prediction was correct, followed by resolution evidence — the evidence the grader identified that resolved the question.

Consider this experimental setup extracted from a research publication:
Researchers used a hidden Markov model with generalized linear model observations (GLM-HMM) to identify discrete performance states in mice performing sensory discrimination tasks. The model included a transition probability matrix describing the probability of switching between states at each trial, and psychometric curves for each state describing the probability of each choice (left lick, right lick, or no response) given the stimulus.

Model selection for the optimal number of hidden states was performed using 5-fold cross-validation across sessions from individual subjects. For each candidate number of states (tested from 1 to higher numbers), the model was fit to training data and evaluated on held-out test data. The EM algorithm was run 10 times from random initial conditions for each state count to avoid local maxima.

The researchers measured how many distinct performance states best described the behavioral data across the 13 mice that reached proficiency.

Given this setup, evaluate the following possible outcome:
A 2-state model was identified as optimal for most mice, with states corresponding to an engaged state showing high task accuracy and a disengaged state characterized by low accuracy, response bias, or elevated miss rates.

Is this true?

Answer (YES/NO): NO